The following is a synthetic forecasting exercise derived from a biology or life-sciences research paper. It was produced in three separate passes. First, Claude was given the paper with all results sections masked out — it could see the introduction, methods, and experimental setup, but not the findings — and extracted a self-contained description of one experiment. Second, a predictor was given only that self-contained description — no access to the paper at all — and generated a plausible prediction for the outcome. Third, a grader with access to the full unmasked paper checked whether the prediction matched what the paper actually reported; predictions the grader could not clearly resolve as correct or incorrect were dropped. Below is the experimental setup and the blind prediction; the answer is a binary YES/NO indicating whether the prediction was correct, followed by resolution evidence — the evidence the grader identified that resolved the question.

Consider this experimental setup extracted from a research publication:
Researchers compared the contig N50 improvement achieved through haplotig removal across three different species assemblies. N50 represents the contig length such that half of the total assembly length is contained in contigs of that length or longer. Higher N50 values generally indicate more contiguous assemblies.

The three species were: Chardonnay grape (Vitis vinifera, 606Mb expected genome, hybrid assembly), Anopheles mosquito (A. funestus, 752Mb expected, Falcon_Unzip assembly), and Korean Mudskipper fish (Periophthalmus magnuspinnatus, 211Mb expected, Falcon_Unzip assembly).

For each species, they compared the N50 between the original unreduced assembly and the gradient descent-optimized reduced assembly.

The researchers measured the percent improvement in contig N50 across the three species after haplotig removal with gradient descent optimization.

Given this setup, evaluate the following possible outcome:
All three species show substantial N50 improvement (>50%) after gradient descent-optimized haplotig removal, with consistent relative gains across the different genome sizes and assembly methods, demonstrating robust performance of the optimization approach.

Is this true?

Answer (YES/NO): NO